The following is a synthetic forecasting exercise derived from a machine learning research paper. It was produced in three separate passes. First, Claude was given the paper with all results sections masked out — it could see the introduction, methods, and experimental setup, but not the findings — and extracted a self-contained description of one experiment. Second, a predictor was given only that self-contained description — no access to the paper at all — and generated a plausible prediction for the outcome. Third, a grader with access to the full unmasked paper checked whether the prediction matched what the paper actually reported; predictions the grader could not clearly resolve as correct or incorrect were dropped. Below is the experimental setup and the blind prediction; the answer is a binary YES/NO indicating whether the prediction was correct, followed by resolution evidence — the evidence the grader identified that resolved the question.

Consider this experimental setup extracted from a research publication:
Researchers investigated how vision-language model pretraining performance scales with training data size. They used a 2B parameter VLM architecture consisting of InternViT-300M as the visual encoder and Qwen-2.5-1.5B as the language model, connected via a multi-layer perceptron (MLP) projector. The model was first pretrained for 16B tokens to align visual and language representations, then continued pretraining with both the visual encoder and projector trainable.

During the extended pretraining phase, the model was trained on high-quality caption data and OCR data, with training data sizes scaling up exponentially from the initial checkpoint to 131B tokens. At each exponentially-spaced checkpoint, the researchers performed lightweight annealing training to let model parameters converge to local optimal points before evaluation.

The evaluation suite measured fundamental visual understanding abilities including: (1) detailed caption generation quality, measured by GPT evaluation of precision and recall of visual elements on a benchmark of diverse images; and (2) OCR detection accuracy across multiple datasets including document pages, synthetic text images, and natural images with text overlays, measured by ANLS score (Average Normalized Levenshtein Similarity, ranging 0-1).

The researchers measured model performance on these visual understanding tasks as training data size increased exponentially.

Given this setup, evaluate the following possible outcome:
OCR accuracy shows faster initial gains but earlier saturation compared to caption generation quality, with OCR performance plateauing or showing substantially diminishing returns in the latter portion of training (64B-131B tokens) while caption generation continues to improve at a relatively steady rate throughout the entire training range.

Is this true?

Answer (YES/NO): NO